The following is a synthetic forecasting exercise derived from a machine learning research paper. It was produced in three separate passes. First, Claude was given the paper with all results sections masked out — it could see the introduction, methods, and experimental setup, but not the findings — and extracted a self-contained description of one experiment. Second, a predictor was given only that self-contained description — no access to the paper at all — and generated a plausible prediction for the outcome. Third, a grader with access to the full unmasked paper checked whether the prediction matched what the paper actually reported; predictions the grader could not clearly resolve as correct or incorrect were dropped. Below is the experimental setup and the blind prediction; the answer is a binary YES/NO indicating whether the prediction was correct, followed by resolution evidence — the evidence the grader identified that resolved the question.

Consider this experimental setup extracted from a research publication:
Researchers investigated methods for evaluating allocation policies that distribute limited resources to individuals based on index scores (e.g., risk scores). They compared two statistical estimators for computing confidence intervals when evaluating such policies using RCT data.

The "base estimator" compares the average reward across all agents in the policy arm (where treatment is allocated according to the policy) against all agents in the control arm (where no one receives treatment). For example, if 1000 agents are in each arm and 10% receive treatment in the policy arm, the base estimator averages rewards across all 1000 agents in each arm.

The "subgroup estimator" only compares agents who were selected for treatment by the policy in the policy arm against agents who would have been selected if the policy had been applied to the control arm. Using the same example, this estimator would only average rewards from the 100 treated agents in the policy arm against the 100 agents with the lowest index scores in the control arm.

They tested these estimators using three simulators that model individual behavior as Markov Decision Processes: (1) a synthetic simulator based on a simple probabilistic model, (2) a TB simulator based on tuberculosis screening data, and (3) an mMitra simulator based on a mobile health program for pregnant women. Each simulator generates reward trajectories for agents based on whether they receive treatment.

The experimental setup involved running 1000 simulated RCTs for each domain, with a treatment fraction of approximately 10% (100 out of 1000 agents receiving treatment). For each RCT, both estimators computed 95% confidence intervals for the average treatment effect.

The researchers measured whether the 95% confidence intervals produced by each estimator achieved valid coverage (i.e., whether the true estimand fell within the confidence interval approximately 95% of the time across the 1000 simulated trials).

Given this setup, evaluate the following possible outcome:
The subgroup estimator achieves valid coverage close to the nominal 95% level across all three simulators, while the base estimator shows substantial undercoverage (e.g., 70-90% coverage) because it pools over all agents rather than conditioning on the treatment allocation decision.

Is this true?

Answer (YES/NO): NO